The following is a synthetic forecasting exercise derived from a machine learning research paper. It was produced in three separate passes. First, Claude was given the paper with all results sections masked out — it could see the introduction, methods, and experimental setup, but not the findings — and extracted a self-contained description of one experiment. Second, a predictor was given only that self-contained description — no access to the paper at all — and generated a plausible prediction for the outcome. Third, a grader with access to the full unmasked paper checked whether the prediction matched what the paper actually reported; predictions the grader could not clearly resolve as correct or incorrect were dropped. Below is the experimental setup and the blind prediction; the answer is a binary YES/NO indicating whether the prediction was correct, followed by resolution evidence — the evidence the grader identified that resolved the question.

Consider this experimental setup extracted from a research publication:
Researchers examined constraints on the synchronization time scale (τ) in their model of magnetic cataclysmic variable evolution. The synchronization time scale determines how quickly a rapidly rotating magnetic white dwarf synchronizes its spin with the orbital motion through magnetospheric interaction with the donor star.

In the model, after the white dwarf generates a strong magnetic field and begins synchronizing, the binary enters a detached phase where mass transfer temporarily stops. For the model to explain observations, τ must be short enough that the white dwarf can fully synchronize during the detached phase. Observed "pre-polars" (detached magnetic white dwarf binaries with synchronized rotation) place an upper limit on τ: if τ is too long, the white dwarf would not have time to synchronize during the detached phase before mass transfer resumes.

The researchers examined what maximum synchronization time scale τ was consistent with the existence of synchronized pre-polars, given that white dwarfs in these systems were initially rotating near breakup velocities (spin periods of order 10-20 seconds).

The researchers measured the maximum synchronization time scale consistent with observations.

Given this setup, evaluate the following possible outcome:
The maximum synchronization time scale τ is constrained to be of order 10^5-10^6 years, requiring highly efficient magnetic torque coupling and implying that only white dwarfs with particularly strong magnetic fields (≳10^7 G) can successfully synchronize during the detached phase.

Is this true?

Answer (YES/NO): NO